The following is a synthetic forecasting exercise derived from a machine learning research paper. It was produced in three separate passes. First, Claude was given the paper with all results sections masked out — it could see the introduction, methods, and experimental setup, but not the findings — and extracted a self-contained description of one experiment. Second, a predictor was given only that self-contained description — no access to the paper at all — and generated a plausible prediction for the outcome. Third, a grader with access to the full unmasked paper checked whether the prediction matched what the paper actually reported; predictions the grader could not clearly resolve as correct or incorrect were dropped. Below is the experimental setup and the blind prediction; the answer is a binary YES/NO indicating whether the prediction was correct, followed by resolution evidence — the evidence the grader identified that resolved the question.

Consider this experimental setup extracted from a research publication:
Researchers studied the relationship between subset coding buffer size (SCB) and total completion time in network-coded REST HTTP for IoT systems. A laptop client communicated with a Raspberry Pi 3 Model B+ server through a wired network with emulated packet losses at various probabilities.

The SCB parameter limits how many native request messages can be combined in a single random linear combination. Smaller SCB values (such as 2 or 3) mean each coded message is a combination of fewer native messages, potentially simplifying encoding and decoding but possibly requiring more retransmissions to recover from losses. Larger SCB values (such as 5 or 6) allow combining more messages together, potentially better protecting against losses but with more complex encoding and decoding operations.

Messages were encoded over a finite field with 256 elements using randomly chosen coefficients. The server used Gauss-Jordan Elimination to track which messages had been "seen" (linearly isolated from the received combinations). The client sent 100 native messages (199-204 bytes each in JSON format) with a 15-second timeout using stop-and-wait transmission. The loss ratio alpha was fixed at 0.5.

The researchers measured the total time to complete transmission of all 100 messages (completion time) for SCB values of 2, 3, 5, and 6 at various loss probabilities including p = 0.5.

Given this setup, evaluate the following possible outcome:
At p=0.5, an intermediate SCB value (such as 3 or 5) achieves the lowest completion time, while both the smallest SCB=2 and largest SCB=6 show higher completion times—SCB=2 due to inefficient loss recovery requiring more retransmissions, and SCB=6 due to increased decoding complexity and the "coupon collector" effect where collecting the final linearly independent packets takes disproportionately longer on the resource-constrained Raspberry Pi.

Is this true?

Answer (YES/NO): YES